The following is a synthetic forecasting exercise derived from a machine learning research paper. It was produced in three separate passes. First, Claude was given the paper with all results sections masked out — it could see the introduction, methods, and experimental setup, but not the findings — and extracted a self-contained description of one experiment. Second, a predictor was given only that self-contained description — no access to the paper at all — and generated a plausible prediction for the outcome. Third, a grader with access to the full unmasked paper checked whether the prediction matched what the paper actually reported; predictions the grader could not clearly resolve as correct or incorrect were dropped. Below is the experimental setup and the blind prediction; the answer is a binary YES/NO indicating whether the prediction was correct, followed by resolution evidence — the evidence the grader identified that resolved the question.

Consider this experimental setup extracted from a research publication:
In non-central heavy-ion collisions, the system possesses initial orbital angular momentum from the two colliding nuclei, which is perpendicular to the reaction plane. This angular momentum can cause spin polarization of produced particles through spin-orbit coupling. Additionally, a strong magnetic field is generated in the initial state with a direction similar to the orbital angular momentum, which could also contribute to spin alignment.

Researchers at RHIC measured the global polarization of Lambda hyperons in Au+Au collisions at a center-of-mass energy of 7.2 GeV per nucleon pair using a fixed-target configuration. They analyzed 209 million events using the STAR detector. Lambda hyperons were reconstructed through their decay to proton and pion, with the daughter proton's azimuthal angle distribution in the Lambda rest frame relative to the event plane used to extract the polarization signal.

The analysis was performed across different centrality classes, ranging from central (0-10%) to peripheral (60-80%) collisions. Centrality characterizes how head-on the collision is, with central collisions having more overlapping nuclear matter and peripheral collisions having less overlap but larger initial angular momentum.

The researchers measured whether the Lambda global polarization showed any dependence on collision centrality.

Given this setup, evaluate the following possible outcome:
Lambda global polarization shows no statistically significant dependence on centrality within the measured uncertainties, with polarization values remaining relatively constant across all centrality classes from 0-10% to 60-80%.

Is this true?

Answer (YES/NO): NO